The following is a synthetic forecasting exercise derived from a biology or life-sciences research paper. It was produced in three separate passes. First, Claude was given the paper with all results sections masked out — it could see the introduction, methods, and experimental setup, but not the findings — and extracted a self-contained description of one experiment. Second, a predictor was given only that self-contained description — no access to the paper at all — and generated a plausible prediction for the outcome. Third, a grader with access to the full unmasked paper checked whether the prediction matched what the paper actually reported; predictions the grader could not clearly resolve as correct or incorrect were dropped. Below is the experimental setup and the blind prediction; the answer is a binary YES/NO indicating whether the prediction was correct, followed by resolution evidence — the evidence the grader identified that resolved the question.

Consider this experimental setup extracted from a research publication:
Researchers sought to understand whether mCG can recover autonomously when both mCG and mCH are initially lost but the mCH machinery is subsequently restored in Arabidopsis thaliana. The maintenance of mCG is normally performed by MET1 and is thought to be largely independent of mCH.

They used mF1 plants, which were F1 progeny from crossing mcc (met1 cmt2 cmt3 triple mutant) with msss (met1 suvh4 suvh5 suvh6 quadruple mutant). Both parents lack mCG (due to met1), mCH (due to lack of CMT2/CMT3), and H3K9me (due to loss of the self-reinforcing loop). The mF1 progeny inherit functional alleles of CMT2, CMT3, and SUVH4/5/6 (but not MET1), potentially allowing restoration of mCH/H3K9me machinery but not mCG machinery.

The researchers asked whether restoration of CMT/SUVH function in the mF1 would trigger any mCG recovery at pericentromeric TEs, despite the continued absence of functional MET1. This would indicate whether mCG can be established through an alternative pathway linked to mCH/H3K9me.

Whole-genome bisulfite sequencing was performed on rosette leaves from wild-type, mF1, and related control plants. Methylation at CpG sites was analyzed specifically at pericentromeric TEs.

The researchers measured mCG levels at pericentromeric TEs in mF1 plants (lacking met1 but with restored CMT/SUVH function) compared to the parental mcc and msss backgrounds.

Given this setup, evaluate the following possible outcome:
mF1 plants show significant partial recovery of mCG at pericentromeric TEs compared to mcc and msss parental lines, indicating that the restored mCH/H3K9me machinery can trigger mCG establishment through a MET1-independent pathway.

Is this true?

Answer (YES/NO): NO